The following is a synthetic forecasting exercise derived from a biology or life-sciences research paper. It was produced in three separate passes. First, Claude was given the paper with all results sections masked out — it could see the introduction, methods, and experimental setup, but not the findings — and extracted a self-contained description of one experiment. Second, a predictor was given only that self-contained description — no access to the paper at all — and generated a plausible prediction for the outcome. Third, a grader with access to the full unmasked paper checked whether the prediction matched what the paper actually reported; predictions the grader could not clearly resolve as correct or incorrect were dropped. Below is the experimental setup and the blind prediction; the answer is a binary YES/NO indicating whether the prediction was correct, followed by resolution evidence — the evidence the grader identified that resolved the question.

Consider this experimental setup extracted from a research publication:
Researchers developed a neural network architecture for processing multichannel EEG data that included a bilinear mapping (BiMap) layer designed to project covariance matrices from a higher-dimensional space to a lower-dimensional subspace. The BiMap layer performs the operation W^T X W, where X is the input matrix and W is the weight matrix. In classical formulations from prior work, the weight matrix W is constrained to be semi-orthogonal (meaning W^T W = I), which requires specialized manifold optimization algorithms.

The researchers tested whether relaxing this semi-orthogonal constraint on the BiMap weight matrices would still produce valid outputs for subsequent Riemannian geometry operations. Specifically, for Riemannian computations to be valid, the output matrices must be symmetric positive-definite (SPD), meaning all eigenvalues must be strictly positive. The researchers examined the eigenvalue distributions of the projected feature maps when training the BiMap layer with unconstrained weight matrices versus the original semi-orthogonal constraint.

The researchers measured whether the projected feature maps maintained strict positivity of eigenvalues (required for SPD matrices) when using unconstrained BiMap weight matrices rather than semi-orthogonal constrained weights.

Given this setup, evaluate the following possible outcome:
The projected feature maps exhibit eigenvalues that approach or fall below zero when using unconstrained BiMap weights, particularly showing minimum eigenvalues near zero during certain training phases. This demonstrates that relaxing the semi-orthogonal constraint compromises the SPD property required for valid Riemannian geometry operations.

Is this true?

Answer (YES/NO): NO